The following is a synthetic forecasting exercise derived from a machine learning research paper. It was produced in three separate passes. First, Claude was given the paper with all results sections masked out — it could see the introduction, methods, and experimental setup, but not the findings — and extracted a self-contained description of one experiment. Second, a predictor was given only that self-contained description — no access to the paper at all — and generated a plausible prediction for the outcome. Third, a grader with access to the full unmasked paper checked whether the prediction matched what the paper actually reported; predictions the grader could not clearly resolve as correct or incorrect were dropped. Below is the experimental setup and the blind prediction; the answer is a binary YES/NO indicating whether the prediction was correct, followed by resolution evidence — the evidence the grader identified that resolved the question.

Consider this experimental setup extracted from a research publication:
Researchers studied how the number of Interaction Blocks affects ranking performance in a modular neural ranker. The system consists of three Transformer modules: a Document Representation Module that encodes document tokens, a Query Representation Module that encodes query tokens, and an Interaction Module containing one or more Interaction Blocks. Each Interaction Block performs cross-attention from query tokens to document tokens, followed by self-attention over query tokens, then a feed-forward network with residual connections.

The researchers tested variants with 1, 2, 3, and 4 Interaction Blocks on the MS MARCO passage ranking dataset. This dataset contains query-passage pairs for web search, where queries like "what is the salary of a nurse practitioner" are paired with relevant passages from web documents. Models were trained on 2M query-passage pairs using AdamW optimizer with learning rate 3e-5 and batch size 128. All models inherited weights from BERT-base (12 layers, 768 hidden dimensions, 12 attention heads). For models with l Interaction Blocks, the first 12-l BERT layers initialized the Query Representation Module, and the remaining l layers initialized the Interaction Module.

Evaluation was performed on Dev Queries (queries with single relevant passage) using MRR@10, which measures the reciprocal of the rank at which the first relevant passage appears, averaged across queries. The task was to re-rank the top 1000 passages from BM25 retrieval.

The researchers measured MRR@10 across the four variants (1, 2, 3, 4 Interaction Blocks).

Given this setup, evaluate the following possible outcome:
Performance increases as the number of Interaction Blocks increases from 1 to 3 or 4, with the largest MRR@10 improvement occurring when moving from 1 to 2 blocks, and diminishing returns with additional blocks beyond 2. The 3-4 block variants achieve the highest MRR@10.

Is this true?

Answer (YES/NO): NO